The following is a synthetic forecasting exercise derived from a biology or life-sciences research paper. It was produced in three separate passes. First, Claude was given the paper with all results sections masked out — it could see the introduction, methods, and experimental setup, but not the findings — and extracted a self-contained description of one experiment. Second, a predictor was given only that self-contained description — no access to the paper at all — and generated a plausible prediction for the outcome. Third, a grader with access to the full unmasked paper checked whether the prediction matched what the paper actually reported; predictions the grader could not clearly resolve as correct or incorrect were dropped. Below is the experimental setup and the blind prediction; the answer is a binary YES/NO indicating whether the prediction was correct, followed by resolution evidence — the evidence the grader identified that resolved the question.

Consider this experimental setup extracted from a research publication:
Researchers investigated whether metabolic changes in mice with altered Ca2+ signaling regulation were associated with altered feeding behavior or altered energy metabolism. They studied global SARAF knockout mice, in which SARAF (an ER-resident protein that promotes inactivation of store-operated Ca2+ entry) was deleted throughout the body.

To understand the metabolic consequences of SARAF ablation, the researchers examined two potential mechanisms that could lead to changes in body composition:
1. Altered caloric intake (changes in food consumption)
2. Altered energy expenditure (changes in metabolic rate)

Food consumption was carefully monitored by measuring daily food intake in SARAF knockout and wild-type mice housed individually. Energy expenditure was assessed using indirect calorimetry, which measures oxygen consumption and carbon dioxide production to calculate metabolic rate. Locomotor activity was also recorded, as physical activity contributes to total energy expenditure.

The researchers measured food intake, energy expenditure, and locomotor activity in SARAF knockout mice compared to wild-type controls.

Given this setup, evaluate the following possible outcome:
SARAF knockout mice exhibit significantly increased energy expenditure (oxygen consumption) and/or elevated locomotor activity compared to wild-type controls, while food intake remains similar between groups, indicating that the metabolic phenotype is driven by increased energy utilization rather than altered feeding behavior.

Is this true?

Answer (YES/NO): NO